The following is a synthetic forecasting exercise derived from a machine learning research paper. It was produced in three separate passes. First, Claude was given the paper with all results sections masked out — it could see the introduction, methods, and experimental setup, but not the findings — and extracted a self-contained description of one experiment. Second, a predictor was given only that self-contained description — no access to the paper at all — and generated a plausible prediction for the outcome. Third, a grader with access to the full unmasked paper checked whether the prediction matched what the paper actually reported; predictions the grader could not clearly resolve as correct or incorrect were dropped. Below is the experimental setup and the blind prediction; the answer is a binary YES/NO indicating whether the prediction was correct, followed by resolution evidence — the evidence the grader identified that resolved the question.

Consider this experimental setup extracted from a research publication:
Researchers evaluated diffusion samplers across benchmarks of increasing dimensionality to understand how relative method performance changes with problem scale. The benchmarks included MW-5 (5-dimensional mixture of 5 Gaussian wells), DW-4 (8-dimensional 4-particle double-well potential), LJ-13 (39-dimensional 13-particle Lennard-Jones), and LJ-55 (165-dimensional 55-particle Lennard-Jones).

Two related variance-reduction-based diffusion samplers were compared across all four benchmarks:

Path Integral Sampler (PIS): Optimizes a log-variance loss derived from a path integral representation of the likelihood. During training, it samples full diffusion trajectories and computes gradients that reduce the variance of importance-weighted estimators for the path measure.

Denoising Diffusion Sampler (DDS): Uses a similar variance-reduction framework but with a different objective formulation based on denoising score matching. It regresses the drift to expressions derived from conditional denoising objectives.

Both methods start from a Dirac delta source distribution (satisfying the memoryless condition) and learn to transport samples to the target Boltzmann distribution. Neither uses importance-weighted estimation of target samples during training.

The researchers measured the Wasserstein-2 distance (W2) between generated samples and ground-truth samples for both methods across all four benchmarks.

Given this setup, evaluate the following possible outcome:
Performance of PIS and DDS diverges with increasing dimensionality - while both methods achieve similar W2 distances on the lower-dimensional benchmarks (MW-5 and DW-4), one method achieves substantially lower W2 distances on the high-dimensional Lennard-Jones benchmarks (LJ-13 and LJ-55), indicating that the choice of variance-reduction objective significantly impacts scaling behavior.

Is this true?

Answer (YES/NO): NO